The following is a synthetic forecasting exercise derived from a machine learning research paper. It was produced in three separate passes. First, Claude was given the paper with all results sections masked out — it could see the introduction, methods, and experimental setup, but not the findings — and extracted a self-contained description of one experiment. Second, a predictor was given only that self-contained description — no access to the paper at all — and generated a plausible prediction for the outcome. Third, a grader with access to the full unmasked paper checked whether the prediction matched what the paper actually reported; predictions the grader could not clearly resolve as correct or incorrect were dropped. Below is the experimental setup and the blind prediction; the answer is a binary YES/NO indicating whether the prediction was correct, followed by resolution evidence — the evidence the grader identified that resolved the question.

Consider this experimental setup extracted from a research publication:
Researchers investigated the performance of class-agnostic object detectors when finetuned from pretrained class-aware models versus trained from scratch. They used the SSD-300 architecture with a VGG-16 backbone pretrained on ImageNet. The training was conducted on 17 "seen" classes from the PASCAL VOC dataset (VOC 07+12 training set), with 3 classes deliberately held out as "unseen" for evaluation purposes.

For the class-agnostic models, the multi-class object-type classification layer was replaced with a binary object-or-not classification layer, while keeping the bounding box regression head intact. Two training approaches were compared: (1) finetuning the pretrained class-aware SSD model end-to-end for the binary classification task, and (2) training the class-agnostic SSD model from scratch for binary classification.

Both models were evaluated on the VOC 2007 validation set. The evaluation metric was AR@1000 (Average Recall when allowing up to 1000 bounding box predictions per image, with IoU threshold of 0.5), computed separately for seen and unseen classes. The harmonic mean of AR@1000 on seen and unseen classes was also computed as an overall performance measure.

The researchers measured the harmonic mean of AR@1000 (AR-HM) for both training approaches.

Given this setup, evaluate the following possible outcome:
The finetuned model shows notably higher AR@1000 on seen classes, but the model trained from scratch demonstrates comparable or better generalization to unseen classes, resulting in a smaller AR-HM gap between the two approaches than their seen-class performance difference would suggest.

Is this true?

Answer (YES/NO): NO